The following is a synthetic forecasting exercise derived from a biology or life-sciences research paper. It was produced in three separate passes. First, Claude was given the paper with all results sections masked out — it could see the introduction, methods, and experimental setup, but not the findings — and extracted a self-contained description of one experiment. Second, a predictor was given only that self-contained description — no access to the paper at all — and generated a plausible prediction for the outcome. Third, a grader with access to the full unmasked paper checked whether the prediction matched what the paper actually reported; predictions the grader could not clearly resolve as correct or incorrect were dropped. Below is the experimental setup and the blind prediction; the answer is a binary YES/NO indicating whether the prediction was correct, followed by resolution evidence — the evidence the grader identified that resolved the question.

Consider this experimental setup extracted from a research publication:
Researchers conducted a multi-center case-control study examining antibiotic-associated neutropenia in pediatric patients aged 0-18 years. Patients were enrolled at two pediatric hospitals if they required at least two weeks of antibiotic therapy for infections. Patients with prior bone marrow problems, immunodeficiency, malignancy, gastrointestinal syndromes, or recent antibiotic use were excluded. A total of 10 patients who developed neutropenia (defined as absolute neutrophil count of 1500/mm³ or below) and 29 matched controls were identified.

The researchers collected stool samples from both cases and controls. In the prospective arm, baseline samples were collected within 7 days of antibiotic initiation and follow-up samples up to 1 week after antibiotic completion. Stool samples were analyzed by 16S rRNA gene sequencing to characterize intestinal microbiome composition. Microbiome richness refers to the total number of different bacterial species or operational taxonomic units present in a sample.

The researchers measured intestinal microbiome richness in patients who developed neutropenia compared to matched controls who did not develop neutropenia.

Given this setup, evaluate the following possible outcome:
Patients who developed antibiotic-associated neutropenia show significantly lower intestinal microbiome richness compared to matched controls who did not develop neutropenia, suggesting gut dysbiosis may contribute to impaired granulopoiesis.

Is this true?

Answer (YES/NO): YES